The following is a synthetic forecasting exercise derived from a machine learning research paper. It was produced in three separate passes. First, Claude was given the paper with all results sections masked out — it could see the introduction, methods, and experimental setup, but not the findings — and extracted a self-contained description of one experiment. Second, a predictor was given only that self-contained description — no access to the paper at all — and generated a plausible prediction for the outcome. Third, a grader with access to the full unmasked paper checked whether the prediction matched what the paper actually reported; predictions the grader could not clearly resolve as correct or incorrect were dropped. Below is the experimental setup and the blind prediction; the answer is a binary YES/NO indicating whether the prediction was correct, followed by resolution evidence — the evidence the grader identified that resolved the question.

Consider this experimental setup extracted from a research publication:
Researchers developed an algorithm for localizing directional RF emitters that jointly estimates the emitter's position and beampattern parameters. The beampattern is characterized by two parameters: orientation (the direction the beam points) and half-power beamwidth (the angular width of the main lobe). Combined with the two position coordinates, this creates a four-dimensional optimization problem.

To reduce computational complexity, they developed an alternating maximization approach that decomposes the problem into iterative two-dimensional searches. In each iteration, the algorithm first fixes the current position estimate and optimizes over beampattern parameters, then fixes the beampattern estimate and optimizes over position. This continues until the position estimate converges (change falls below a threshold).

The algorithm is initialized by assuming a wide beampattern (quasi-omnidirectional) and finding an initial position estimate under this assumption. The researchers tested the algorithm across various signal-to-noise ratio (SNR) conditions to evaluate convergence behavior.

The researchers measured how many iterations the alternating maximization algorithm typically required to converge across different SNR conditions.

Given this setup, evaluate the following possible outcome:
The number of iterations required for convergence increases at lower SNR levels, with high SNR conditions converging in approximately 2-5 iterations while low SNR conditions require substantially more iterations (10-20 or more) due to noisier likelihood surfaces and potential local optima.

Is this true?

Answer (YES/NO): NO